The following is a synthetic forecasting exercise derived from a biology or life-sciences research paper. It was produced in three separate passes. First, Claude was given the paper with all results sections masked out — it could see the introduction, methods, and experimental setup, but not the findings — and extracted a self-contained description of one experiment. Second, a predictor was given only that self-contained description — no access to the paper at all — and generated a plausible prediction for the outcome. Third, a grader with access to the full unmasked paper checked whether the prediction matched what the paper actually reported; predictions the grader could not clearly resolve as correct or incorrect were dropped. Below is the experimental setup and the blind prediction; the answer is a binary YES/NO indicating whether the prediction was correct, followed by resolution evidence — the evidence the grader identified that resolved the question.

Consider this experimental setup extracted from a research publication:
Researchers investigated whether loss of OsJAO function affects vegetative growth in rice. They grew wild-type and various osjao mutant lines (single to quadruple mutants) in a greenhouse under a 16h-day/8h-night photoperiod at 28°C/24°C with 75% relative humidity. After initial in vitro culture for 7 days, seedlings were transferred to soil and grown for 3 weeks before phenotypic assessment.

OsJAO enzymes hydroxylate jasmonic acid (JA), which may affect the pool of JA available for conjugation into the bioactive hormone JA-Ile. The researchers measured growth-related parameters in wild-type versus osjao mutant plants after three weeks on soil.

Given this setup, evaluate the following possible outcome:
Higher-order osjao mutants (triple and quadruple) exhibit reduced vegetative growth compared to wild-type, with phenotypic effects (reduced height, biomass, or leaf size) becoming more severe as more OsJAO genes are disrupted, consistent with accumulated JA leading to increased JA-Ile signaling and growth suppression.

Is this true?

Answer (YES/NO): YES